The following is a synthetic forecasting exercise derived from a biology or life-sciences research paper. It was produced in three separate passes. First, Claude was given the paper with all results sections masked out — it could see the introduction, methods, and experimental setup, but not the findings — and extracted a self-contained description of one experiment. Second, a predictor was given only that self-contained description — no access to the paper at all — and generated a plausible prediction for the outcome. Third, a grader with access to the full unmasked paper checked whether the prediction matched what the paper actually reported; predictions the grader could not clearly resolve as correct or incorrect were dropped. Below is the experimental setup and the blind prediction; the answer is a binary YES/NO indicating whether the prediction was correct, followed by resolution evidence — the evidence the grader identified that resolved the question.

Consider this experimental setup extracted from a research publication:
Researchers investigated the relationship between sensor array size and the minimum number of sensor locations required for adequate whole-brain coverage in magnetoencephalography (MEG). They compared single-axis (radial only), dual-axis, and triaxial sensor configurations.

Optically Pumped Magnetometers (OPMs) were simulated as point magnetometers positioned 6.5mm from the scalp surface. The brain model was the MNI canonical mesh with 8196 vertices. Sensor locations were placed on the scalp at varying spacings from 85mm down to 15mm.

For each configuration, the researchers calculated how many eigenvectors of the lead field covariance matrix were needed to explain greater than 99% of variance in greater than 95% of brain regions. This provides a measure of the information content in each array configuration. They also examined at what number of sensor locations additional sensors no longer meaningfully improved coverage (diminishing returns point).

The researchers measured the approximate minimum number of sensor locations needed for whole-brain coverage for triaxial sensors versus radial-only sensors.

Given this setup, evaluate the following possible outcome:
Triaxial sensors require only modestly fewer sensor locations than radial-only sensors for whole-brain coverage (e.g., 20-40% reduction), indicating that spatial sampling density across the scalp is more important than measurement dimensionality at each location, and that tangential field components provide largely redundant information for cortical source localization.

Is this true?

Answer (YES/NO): NO